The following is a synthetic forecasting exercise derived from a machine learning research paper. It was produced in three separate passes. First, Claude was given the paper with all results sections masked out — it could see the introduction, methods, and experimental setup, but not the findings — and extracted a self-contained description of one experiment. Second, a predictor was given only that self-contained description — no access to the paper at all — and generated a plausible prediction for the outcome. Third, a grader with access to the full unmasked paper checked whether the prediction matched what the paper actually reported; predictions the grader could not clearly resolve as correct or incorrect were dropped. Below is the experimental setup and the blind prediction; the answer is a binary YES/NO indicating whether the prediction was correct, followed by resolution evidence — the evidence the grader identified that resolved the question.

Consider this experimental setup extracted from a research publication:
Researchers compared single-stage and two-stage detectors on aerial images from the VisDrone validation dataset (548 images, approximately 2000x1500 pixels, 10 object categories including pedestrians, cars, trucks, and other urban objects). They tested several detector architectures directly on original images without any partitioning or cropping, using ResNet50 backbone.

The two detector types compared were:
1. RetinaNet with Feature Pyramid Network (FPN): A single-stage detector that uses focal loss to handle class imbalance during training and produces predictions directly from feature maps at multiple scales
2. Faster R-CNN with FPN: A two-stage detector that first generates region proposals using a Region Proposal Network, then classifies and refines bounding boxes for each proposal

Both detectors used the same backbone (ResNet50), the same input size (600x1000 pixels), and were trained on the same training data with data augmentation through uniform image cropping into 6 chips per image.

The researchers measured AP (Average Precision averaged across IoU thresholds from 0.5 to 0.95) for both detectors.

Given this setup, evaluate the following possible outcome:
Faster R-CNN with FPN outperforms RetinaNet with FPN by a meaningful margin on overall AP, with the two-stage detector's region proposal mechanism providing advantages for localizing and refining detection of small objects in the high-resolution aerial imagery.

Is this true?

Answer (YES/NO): YES